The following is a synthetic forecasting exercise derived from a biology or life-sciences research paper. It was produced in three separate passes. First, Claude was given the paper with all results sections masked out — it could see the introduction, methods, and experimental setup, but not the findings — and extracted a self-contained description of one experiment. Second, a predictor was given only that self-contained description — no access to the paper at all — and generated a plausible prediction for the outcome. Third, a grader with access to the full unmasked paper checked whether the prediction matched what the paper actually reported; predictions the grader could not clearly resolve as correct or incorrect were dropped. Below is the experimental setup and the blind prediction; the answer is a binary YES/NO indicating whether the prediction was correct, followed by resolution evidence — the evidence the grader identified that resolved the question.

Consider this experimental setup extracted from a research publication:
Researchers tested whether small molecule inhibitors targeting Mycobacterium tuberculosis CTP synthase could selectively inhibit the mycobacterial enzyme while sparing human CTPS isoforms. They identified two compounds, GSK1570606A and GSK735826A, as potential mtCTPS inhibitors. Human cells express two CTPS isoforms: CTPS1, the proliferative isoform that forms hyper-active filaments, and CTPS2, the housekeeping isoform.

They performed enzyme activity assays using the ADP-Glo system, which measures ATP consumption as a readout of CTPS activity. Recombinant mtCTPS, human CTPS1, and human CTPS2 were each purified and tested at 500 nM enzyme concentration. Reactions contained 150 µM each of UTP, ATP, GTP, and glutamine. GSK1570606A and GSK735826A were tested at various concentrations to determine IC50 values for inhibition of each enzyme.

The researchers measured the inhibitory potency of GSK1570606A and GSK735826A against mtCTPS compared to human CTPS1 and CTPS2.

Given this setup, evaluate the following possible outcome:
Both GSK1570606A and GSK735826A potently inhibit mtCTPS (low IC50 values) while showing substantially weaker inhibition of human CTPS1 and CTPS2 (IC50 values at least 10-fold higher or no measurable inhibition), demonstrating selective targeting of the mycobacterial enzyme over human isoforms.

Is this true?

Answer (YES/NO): YES